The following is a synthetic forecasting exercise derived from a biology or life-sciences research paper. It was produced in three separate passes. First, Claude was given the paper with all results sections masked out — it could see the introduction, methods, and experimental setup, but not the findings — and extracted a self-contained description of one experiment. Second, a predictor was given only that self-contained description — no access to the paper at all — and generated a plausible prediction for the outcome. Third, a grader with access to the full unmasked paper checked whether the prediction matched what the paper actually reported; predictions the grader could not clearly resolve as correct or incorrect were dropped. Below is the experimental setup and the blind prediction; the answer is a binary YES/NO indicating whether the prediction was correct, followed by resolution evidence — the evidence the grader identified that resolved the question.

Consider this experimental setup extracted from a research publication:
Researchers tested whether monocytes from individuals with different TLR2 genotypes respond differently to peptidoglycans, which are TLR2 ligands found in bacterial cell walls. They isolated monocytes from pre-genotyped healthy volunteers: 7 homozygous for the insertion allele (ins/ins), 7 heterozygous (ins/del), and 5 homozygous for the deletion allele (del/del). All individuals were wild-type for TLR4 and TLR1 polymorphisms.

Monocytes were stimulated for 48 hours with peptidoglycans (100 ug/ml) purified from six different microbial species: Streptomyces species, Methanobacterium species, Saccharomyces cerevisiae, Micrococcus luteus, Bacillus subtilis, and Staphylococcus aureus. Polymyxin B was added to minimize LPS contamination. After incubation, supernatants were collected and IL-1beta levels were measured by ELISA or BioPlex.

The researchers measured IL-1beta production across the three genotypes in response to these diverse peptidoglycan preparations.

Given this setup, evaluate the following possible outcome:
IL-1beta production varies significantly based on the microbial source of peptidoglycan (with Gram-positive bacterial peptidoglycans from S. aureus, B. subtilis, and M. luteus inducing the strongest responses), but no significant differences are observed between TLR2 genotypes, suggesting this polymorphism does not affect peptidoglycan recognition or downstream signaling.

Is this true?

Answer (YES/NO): NO